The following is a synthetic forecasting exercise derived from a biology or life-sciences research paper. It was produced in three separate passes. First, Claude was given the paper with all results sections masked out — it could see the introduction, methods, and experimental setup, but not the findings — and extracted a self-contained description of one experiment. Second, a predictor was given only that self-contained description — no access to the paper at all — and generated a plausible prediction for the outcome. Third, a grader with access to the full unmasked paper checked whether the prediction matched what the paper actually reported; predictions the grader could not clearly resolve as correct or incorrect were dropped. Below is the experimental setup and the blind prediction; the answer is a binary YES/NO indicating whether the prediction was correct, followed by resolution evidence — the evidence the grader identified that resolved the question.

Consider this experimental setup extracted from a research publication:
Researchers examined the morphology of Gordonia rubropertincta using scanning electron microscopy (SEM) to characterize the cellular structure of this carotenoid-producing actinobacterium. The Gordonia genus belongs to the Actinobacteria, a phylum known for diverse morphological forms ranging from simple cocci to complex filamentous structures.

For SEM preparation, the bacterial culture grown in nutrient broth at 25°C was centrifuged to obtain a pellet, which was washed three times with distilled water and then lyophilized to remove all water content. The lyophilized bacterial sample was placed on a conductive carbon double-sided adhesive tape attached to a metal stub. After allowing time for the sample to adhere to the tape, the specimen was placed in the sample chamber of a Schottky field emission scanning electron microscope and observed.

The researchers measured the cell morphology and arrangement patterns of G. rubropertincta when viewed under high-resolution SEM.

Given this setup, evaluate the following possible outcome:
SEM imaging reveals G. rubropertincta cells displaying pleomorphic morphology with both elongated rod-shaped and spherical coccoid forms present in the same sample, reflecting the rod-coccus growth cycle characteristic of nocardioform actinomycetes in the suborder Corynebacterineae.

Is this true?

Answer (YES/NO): NO